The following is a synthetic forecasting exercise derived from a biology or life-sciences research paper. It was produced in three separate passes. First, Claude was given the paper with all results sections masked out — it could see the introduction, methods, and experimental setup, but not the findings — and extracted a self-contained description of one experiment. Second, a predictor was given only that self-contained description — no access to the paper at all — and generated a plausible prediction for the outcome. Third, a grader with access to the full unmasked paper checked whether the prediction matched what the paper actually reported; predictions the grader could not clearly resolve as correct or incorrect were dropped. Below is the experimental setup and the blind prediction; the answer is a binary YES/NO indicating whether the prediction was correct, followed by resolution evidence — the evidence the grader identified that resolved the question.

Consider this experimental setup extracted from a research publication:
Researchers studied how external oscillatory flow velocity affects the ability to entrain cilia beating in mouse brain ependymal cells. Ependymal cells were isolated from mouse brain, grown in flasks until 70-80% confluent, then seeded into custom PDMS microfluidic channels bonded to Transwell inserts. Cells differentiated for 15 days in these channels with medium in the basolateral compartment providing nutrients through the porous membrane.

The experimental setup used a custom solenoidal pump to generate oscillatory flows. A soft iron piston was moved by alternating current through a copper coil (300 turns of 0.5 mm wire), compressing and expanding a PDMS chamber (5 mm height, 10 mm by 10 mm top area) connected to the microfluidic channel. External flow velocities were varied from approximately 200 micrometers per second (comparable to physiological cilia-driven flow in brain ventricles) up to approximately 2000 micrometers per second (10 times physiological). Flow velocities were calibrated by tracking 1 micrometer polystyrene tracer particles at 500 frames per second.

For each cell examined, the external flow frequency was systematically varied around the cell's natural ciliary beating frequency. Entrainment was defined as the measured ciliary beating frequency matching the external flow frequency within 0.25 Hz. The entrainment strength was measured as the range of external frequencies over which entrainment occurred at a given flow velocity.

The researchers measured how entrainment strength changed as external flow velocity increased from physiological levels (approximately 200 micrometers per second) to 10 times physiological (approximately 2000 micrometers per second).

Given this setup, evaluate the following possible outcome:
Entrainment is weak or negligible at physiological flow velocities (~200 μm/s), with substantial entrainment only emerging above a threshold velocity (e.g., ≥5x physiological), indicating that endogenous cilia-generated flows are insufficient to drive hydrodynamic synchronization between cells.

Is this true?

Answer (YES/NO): NO